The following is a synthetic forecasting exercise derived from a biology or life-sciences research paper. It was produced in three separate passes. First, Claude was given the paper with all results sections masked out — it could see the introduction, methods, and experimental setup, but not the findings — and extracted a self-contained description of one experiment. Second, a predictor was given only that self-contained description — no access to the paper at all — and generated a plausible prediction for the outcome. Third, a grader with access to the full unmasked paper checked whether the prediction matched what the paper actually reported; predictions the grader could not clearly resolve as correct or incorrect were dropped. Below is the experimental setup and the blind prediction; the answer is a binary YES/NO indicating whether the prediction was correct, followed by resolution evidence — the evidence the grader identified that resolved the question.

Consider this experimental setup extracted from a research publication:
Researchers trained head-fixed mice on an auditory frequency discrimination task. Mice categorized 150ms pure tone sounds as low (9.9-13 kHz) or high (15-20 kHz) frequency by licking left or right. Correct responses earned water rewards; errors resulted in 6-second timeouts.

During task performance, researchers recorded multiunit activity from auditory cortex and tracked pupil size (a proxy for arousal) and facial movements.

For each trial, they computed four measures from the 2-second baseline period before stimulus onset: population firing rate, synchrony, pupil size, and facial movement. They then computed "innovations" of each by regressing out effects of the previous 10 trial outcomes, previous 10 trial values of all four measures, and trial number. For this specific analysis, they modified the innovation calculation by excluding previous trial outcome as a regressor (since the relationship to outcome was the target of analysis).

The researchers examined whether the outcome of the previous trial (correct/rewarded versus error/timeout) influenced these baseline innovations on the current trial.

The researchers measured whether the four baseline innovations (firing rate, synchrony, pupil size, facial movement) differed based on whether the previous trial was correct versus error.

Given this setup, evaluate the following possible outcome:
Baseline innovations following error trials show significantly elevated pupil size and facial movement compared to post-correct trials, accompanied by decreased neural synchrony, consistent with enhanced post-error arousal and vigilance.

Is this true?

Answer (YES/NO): NO